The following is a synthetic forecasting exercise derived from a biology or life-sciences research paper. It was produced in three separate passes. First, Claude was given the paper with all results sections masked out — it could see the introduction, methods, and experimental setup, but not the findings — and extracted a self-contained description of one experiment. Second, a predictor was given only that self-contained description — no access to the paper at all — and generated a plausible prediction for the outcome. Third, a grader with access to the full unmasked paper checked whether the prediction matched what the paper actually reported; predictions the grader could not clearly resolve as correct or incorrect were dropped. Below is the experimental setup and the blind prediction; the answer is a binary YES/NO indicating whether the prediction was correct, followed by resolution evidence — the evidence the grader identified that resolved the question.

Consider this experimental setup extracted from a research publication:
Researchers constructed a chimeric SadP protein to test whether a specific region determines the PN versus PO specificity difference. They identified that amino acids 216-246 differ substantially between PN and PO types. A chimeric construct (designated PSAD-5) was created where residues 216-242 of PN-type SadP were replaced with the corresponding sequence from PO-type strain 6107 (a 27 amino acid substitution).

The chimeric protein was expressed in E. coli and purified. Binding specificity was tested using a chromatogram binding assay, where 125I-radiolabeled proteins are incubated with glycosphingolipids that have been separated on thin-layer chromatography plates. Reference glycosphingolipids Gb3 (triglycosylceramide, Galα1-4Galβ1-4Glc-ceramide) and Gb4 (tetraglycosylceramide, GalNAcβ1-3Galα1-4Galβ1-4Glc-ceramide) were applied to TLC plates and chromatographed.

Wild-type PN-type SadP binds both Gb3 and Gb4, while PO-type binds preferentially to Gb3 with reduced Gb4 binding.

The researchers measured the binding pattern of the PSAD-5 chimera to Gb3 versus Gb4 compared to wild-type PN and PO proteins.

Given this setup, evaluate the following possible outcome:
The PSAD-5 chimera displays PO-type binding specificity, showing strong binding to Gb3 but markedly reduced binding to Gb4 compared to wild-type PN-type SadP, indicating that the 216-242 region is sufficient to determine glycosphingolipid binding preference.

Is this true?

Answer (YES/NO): NO